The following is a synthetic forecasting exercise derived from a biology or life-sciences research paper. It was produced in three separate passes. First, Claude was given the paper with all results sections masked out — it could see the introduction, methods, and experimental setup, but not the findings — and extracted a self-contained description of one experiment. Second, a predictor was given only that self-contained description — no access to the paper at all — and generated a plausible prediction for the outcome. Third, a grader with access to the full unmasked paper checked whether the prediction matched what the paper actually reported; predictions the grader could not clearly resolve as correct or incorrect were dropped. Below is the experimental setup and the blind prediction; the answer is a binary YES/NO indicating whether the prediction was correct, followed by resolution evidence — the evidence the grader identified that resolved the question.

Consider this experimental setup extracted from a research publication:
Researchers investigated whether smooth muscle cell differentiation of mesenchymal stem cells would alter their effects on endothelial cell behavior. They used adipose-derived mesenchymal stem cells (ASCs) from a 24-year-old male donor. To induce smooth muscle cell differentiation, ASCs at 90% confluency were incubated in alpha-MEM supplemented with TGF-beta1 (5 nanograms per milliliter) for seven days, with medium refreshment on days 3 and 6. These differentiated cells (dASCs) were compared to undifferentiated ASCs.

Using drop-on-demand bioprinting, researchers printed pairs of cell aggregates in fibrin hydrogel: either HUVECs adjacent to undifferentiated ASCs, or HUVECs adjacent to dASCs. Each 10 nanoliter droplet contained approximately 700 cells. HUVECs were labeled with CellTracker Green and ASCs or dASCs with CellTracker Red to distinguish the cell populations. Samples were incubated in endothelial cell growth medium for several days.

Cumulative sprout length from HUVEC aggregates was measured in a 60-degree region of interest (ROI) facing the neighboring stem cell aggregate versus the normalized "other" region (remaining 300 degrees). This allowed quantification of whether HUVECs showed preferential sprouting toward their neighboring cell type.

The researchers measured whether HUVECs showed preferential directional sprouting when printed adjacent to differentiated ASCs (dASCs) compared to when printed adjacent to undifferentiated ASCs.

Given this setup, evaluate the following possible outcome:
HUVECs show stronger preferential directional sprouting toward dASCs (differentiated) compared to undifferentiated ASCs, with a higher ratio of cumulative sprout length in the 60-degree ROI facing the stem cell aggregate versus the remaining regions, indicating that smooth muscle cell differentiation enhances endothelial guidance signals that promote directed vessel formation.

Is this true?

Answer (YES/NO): NO